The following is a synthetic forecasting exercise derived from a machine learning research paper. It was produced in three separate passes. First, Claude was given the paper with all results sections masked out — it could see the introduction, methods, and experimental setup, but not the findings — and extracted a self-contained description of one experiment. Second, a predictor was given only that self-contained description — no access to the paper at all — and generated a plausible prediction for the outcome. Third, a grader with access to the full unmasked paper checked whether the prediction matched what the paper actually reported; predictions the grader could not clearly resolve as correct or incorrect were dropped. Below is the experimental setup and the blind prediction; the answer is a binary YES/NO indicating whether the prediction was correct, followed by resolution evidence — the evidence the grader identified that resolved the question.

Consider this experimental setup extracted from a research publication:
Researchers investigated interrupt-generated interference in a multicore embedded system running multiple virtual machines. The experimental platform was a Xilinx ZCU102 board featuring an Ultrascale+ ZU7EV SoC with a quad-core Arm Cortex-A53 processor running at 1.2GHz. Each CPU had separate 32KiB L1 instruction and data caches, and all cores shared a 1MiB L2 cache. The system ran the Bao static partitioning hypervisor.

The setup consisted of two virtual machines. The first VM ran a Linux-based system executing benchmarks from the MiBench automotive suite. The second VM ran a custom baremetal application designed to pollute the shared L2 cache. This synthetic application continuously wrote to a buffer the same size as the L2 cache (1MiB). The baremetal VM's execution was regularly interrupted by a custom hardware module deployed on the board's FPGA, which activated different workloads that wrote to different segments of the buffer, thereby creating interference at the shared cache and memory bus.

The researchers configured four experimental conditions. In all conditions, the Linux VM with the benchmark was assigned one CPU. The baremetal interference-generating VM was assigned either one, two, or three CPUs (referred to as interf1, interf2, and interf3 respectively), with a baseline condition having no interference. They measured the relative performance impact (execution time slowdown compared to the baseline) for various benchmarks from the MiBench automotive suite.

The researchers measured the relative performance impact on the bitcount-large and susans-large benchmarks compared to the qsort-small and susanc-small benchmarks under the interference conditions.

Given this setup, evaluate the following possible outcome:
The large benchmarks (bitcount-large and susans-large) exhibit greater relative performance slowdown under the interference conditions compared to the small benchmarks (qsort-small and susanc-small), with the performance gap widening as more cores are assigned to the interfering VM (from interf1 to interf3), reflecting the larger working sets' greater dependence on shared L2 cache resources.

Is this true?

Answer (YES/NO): NO